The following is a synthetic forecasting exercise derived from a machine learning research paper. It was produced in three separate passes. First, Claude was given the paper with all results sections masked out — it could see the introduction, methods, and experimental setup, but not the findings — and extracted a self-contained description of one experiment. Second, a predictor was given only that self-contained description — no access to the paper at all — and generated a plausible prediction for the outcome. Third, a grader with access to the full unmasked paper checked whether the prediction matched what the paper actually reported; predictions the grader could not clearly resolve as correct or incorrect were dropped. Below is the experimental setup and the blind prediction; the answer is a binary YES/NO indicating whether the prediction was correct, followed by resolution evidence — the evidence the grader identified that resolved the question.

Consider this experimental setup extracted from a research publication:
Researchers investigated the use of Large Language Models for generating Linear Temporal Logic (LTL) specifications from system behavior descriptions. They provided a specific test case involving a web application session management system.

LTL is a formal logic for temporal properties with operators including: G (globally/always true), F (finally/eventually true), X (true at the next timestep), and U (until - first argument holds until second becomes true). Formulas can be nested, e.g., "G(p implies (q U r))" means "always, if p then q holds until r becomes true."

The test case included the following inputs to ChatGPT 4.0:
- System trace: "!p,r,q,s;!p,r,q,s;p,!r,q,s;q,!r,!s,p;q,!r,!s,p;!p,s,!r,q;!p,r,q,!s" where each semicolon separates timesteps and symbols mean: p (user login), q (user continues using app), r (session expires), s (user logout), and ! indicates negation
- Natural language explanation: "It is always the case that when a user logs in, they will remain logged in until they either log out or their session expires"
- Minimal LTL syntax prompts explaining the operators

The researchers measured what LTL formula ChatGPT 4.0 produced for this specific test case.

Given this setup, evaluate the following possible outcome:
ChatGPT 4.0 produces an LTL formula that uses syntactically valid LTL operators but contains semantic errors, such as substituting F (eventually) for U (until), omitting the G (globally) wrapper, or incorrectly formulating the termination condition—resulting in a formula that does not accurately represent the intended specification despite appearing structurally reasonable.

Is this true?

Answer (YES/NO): YES